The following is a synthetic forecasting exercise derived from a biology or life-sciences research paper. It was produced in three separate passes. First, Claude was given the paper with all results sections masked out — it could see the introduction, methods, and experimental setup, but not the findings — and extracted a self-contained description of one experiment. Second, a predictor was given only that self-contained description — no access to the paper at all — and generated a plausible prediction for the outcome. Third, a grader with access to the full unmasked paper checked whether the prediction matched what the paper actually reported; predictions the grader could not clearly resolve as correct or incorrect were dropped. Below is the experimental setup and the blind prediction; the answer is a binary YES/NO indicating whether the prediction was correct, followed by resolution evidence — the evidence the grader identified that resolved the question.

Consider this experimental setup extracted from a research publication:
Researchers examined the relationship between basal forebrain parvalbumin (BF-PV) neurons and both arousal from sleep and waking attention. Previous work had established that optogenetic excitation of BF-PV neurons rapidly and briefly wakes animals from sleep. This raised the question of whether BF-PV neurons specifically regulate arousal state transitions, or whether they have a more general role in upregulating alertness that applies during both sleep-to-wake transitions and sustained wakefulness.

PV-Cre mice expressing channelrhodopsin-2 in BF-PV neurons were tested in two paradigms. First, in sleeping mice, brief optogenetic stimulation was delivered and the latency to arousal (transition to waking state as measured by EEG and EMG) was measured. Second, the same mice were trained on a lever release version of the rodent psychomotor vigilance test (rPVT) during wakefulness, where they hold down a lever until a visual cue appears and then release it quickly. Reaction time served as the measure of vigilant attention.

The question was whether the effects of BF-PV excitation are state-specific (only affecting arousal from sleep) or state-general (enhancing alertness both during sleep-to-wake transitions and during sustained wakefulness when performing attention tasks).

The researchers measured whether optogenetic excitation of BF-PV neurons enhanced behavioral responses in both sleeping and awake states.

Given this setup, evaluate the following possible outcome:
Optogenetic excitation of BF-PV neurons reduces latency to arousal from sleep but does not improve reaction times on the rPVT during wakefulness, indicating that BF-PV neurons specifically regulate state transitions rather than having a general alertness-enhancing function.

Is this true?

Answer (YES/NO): NO